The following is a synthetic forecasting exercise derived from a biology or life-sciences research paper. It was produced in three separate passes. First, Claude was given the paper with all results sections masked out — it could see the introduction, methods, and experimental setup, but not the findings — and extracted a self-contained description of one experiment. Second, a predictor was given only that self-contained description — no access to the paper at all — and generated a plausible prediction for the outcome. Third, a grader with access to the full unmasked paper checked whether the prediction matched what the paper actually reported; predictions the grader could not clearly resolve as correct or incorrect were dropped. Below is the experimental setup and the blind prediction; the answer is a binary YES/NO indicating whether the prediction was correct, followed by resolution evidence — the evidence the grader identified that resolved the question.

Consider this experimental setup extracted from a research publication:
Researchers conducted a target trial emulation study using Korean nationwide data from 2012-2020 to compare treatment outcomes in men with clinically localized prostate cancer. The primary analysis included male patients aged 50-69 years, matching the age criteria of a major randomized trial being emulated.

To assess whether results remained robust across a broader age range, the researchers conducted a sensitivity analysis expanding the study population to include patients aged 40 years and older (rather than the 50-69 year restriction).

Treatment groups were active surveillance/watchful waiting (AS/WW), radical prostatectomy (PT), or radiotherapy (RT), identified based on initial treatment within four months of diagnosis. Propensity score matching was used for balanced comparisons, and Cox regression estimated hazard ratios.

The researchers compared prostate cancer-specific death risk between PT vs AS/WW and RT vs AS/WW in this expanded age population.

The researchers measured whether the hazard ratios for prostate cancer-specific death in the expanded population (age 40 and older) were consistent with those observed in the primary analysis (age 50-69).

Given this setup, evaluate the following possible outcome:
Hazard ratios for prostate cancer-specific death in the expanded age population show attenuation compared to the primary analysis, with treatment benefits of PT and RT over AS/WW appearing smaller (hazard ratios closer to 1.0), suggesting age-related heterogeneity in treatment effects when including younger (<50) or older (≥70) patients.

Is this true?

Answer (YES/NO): NO